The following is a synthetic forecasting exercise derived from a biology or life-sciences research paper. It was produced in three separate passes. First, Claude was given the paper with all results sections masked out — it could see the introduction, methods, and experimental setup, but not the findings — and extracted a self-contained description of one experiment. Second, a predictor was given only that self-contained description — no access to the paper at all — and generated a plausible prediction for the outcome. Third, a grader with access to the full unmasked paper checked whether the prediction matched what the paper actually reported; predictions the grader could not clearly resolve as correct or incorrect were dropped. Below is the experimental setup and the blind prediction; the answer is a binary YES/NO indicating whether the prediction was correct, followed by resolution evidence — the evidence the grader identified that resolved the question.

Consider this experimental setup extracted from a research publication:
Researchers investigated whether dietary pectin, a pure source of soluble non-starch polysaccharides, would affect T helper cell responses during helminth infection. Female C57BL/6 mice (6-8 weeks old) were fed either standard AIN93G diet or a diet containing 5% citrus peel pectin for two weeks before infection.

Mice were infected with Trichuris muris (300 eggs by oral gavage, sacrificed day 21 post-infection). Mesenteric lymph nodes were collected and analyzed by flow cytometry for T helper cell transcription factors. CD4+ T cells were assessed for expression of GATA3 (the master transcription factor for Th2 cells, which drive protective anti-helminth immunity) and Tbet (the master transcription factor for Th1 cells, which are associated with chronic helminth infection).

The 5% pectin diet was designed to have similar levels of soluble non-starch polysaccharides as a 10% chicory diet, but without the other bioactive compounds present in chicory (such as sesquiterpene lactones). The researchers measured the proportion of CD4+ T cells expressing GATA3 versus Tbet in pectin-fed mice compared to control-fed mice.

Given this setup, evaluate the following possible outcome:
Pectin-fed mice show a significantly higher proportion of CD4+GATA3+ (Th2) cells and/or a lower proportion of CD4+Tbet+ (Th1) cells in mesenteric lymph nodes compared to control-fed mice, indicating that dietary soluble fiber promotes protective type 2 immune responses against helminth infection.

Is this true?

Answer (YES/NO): NO